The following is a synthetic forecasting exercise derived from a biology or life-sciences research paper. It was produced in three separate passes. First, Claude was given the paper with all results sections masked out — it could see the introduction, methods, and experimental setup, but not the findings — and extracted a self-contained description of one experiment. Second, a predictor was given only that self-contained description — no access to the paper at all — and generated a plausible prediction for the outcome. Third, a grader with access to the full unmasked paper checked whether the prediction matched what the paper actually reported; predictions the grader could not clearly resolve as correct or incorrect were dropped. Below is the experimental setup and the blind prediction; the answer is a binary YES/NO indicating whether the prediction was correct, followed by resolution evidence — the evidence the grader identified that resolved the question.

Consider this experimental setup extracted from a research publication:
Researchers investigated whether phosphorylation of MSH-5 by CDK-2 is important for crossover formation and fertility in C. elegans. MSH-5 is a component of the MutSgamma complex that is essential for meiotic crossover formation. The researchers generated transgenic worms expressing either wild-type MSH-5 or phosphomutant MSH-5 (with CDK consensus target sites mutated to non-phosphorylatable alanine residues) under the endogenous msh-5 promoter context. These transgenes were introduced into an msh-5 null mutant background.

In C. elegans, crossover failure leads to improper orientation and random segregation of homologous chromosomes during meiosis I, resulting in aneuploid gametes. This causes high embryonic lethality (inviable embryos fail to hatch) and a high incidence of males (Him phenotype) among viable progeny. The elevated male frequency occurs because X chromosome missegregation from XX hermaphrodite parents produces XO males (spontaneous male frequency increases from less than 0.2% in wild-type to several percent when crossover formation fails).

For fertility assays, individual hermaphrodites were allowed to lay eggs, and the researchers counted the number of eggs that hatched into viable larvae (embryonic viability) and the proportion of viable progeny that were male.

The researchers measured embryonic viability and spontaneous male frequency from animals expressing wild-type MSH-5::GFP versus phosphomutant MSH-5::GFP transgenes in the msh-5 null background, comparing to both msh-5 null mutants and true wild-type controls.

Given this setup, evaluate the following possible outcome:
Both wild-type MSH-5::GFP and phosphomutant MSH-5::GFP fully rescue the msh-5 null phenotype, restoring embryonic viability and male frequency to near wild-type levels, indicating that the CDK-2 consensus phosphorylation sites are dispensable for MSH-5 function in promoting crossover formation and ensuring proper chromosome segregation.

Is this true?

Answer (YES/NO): YES